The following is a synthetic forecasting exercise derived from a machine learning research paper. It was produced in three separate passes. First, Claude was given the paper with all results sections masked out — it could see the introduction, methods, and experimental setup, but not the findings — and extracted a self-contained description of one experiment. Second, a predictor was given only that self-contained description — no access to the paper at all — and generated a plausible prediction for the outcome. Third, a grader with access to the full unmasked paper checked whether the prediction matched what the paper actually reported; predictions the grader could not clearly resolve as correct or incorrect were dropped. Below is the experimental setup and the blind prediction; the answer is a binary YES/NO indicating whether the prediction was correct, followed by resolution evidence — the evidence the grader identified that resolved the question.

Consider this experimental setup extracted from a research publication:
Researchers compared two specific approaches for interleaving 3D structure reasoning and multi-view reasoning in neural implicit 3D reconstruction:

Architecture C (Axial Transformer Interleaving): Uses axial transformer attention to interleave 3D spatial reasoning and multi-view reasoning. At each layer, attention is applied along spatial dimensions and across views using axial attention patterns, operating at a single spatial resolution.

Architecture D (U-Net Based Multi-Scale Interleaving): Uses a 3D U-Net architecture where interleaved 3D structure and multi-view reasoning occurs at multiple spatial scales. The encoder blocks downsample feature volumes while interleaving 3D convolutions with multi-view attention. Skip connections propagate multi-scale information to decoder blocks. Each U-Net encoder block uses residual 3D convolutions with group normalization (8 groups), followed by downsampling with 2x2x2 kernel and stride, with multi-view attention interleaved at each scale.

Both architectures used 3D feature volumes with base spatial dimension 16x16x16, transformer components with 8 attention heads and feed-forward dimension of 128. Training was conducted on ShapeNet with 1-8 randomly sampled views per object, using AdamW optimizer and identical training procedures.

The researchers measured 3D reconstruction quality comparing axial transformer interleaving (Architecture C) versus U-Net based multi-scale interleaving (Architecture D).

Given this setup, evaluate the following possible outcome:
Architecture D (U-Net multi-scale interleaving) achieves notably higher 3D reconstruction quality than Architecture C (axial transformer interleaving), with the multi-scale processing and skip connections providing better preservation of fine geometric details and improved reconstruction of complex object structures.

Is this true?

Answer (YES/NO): YES